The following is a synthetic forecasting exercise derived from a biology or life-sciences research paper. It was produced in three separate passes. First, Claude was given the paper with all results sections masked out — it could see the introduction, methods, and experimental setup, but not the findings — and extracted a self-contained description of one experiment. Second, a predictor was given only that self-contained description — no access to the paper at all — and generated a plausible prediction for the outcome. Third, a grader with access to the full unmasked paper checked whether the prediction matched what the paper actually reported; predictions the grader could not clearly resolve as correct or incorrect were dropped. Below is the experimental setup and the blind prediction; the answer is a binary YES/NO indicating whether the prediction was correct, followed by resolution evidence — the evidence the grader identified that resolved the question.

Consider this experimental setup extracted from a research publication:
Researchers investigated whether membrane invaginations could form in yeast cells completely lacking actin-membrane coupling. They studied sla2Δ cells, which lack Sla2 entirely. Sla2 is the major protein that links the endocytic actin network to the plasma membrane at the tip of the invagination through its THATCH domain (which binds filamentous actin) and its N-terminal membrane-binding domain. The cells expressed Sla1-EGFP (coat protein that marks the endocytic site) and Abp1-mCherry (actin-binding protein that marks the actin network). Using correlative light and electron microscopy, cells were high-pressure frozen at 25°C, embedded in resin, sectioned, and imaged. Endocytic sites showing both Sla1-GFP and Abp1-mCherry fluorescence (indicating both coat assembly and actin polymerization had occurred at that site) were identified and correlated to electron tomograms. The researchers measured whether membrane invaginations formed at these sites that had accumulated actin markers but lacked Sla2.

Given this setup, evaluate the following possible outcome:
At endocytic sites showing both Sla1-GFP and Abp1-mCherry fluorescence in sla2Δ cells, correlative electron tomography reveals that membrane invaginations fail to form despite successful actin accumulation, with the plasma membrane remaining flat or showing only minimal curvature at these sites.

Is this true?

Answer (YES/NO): YES